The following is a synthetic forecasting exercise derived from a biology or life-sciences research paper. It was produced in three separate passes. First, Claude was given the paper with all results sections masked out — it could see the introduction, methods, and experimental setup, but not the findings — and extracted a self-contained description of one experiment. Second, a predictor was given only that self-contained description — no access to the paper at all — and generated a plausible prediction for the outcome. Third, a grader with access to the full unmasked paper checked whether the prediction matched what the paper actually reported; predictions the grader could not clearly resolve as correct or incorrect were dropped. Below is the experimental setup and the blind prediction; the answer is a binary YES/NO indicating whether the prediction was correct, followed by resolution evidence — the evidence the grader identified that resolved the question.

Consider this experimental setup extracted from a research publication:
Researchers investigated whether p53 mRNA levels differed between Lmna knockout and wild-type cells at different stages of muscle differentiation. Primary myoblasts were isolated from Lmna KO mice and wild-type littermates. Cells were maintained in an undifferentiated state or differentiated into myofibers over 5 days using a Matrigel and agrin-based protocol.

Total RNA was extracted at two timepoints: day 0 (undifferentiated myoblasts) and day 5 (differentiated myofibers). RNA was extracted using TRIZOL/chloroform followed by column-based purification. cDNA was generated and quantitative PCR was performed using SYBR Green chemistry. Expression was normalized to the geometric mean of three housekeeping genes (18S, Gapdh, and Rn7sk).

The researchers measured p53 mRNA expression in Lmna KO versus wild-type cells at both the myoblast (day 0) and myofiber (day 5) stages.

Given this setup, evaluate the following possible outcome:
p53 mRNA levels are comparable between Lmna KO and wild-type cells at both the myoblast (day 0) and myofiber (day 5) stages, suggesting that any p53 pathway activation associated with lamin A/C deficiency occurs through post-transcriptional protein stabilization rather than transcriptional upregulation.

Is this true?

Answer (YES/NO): YES